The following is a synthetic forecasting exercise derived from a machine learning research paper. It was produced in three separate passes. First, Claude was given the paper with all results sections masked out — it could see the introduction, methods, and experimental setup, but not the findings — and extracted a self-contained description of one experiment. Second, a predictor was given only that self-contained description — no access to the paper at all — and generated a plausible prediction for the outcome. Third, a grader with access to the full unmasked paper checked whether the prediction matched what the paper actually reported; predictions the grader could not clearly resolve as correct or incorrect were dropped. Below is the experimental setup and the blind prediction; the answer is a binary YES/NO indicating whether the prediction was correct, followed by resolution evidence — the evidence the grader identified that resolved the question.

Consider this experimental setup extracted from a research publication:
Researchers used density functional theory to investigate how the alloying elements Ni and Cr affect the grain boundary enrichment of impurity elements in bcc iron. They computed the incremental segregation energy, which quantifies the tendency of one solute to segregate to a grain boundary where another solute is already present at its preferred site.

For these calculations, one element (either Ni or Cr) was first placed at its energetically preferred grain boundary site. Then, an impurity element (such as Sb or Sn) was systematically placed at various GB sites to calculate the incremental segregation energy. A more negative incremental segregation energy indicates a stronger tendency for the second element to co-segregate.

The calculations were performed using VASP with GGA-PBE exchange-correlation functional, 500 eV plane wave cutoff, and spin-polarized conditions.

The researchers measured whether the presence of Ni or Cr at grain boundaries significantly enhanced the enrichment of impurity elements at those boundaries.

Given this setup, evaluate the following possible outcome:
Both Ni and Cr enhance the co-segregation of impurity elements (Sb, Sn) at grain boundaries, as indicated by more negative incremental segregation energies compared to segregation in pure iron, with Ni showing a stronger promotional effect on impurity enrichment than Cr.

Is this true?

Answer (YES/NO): NO